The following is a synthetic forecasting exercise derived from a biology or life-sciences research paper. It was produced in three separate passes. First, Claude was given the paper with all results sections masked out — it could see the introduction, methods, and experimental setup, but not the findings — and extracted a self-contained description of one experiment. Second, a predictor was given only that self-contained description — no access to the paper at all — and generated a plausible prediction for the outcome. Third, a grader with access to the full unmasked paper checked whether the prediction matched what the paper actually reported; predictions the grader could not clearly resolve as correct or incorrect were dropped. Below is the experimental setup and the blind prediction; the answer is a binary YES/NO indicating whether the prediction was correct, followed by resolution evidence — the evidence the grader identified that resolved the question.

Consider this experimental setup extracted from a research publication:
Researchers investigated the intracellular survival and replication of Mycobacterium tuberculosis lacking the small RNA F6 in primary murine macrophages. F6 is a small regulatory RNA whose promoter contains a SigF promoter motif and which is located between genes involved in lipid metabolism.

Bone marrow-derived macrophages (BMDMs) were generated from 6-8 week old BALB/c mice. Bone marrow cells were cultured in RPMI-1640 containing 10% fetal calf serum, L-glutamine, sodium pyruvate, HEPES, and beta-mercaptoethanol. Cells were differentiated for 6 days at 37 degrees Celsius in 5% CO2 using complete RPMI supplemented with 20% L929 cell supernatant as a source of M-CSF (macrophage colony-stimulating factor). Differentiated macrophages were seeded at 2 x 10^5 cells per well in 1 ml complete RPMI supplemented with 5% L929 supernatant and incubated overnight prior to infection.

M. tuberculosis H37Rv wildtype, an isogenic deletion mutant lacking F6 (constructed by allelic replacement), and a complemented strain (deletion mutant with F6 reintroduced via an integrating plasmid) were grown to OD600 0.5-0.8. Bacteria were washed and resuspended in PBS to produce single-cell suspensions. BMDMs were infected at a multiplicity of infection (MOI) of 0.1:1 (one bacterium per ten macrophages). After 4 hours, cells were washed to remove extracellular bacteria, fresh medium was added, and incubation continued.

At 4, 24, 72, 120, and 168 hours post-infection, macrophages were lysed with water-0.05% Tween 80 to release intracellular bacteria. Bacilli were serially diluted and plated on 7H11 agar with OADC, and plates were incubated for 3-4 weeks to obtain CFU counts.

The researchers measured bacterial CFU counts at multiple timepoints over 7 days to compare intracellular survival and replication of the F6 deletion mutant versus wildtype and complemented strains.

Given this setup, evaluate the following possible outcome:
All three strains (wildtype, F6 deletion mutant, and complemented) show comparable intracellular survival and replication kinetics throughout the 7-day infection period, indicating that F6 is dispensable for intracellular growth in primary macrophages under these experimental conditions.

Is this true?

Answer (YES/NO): YES